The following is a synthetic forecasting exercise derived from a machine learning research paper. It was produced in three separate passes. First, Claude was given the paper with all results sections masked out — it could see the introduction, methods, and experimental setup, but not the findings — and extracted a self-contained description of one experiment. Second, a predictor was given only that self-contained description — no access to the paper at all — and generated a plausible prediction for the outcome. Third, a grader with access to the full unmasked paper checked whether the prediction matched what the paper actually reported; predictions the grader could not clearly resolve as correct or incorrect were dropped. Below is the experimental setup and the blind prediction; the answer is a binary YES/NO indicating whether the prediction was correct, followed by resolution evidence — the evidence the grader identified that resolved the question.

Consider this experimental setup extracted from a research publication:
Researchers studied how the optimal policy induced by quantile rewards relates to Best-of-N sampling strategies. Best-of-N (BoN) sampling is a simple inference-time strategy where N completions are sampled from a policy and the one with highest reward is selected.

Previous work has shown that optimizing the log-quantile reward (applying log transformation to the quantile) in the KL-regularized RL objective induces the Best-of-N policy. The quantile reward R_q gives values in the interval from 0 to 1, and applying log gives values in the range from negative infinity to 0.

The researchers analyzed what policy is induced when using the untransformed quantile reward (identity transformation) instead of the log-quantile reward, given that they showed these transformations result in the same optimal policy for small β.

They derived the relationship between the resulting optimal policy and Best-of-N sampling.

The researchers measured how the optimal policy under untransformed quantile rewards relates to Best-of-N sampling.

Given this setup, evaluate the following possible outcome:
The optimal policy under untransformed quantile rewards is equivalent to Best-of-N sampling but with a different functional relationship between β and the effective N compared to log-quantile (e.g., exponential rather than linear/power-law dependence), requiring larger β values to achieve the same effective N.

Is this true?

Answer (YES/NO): NO